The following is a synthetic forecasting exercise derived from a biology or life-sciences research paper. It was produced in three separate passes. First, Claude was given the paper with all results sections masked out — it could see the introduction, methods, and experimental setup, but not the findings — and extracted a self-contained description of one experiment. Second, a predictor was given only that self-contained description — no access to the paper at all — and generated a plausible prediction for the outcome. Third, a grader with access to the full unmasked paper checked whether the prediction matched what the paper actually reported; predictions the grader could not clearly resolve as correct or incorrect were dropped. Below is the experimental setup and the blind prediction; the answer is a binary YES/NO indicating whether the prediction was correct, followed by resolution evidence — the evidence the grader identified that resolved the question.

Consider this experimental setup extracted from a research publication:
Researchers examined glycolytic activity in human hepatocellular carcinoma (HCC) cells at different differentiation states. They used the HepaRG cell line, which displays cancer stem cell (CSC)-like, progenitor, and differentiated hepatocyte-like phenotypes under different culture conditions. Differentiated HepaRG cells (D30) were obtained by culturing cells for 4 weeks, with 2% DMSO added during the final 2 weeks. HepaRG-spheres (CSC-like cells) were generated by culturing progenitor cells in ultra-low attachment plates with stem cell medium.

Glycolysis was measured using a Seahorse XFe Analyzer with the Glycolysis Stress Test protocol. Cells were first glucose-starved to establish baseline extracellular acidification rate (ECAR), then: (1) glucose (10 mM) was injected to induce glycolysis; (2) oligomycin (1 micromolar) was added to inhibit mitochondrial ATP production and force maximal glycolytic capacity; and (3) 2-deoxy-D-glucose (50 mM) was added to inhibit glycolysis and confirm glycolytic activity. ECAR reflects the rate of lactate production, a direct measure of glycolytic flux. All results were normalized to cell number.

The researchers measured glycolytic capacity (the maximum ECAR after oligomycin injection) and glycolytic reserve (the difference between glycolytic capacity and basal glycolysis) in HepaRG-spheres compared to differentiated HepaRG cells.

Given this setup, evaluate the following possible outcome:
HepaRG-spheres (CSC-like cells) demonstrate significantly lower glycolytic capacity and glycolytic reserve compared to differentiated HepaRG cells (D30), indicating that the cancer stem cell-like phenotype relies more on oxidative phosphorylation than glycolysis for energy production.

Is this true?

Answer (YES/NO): NO